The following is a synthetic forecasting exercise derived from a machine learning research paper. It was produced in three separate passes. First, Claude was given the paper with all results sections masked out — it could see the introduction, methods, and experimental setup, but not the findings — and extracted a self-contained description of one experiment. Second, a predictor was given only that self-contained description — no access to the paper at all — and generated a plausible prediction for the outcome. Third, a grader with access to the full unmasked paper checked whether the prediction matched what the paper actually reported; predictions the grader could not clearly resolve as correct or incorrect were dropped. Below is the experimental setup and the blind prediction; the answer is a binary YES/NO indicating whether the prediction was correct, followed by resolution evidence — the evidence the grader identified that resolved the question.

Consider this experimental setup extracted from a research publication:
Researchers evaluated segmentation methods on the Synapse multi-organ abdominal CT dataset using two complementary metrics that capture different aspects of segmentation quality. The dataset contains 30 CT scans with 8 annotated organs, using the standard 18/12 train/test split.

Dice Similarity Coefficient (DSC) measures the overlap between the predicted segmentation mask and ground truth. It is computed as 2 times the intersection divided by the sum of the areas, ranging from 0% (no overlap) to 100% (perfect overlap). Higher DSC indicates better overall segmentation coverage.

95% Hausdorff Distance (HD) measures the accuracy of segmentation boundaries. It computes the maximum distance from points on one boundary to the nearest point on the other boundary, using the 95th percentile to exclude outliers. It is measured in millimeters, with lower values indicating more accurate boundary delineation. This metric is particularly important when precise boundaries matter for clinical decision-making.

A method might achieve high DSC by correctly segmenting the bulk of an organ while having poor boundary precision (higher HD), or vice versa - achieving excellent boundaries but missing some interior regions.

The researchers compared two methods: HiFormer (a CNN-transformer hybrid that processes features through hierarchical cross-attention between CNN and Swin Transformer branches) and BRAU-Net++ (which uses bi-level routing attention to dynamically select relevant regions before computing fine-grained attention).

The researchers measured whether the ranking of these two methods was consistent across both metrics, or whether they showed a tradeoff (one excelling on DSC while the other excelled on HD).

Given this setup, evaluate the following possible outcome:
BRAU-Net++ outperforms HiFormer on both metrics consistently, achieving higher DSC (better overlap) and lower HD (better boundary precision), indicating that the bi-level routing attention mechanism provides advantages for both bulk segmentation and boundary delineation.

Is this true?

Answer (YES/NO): NO